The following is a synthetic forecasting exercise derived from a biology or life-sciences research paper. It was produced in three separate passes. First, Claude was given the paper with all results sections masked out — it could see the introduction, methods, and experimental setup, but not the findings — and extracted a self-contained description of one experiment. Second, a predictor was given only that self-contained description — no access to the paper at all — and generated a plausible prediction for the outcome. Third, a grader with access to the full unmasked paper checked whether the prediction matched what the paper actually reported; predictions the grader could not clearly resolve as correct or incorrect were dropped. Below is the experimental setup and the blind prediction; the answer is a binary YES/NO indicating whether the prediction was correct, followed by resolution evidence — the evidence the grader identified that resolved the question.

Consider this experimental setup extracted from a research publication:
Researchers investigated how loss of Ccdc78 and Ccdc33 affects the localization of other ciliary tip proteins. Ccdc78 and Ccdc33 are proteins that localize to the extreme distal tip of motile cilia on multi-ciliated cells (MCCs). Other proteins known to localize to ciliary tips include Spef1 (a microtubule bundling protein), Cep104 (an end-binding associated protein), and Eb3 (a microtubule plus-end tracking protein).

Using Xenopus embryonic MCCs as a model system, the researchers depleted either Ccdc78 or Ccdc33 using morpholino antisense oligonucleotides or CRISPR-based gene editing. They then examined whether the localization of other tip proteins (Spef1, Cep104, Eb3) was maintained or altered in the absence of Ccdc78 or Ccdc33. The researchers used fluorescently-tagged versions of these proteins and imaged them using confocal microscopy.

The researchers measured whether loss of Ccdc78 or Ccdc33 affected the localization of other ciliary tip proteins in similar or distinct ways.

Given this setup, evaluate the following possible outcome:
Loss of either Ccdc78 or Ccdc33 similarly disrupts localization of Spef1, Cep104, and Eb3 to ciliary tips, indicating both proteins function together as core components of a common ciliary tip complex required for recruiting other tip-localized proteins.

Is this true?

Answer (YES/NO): NO